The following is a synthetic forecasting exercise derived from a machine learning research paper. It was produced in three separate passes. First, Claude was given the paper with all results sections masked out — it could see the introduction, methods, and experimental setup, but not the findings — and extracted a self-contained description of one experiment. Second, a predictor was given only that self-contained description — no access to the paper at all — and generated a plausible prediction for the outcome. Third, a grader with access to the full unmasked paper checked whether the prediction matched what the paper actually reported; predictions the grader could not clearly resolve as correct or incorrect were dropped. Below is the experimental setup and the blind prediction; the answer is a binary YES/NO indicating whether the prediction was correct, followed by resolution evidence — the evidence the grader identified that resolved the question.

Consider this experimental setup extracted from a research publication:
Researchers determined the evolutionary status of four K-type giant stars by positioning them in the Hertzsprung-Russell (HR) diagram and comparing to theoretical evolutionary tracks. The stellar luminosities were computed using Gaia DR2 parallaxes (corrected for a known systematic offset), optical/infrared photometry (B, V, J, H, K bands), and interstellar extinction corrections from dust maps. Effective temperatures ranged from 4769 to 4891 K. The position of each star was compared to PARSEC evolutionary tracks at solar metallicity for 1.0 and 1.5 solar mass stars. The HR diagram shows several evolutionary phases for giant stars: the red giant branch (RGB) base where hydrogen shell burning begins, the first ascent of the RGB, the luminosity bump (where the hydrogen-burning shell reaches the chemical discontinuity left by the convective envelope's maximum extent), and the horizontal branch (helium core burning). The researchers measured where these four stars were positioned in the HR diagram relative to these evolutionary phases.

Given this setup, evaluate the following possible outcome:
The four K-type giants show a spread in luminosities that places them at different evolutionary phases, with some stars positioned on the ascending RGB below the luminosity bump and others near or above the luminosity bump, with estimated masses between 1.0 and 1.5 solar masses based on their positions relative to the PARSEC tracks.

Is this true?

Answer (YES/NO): NO